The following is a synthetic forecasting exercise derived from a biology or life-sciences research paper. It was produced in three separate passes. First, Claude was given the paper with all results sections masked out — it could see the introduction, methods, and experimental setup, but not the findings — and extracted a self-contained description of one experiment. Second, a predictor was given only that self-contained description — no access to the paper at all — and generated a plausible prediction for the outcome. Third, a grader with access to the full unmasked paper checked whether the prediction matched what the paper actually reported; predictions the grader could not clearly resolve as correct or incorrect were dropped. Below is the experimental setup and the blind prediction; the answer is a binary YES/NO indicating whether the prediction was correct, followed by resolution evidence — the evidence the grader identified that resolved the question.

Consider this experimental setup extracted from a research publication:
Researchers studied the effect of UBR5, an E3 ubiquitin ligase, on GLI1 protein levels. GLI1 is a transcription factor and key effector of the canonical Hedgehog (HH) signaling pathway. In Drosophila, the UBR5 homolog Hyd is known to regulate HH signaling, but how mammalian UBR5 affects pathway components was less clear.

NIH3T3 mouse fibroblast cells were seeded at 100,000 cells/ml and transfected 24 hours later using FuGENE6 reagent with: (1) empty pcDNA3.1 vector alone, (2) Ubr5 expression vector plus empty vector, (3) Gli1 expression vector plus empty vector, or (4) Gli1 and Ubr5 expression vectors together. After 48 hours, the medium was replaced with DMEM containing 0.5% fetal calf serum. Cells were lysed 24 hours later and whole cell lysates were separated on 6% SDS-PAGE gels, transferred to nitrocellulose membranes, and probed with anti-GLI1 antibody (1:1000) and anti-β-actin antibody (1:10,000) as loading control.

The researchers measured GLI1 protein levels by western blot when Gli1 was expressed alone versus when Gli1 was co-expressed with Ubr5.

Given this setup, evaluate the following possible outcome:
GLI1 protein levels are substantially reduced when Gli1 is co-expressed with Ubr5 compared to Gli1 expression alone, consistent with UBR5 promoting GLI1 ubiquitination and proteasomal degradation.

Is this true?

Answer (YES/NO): NO